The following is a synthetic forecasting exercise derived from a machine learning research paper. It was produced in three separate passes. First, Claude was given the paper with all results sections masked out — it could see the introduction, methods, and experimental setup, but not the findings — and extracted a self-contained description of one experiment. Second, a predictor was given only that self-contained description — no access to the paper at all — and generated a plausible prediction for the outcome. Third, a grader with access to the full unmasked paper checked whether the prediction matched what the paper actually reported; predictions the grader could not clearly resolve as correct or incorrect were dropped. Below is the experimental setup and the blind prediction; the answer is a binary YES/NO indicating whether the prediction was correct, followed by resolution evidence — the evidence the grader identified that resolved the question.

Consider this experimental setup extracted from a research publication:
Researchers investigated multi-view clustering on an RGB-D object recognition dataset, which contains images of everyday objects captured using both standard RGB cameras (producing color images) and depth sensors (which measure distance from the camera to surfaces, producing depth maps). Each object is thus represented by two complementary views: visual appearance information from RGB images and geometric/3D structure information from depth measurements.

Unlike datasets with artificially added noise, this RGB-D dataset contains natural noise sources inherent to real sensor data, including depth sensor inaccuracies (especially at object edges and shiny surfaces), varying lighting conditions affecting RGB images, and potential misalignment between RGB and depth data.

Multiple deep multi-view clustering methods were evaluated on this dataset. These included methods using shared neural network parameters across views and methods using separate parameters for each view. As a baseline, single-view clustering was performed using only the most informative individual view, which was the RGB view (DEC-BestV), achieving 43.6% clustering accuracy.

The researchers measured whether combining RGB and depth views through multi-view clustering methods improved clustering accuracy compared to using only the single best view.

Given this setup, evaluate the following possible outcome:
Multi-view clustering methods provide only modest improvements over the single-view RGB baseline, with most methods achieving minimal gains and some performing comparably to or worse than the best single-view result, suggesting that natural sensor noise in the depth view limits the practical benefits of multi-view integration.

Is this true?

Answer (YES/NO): NO